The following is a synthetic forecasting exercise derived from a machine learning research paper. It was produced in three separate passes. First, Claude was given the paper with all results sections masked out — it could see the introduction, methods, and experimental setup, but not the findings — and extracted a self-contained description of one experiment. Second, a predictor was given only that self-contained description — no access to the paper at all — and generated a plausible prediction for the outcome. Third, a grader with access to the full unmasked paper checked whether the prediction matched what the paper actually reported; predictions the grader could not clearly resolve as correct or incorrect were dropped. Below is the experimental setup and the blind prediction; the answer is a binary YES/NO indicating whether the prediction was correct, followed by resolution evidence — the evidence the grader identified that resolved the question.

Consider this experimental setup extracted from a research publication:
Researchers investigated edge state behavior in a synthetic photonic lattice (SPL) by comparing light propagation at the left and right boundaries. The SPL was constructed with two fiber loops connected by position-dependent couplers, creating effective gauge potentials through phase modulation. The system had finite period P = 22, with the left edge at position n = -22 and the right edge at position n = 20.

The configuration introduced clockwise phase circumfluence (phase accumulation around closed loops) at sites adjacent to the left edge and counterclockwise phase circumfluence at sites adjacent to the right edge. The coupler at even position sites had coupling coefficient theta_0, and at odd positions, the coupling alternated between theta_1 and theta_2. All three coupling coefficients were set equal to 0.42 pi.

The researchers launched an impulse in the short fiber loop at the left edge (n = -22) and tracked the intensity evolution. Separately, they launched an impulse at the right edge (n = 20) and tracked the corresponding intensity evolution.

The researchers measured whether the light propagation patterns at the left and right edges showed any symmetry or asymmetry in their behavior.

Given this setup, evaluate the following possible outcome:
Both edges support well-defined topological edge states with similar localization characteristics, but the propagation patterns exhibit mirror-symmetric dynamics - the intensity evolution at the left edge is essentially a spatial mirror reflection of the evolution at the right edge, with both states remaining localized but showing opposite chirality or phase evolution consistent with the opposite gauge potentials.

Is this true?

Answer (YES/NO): NO